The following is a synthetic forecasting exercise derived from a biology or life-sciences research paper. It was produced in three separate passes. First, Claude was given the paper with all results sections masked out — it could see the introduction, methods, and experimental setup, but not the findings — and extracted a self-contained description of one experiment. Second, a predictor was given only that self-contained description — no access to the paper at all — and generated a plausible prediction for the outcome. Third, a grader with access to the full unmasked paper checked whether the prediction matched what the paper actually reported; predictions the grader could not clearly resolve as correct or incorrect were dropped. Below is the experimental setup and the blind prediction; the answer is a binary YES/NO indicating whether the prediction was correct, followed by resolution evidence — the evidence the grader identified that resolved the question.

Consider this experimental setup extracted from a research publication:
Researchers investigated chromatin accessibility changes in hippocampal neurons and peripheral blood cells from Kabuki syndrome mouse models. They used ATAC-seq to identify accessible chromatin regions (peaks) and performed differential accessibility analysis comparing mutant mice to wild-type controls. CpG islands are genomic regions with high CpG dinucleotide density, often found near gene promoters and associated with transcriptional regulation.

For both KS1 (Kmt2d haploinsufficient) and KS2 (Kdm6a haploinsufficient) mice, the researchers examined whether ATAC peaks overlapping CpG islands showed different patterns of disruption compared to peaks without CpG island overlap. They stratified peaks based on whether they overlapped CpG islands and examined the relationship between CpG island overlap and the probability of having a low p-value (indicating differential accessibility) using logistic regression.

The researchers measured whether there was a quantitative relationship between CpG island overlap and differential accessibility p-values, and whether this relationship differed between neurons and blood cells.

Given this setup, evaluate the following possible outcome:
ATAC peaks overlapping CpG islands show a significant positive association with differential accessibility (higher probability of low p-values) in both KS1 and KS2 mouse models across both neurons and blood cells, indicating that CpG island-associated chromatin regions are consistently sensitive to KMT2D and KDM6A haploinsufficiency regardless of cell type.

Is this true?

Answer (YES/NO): NO